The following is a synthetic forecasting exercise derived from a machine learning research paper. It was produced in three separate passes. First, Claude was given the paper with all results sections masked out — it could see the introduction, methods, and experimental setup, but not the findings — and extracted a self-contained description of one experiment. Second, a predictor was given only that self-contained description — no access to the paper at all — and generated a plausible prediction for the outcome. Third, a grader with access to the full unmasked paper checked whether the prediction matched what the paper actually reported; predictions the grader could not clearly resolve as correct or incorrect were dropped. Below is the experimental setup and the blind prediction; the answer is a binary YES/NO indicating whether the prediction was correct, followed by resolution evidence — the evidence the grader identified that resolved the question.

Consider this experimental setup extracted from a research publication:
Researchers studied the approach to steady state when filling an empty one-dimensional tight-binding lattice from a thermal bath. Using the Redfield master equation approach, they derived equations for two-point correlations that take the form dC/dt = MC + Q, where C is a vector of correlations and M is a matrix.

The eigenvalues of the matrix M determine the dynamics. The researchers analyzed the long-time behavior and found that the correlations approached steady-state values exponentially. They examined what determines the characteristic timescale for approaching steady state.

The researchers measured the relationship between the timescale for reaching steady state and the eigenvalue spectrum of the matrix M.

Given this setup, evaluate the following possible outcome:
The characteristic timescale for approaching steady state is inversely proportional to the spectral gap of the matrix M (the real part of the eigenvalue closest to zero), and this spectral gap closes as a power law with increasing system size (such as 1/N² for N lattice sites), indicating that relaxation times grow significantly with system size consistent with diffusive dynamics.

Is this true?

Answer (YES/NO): NO